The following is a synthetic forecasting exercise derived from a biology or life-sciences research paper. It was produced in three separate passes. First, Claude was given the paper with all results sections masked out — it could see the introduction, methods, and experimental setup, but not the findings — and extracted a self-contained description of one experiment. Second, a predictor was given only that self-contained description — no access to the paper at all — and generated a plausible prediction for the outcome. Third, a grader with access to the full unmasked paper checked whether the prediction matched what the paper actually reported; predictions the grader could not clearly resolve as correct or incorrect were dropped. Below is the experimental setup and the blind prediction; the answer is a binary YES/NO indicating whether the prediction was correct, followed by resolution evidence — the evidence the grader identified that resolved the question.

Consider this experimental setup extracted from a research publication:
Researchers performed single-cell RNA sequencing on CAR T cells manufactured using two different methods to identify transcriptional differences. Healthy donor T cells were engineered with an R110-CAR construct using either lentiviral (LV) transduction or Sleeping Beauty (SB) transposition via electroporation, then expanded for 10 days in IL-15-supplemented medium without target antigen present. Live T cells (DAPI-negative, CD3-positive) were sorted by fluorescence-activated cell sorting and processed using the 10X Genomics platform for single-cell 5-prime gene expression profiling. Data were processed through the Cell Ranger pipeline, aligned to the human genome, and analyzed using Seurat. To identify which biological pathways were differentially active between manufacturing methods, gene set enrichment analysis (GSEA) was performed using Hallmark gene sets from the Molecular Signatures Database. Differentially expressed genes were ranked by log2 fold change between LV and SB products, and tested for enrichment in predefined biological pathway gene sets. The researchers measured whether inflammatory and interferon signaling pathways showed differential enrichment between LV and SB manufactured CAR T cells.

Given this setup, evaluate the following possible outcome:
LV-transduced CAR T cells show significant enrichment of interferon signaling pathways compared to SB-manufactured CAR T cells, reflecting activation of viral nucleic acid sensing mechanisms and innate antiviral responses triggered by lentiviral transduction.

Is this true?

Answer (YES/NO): NO